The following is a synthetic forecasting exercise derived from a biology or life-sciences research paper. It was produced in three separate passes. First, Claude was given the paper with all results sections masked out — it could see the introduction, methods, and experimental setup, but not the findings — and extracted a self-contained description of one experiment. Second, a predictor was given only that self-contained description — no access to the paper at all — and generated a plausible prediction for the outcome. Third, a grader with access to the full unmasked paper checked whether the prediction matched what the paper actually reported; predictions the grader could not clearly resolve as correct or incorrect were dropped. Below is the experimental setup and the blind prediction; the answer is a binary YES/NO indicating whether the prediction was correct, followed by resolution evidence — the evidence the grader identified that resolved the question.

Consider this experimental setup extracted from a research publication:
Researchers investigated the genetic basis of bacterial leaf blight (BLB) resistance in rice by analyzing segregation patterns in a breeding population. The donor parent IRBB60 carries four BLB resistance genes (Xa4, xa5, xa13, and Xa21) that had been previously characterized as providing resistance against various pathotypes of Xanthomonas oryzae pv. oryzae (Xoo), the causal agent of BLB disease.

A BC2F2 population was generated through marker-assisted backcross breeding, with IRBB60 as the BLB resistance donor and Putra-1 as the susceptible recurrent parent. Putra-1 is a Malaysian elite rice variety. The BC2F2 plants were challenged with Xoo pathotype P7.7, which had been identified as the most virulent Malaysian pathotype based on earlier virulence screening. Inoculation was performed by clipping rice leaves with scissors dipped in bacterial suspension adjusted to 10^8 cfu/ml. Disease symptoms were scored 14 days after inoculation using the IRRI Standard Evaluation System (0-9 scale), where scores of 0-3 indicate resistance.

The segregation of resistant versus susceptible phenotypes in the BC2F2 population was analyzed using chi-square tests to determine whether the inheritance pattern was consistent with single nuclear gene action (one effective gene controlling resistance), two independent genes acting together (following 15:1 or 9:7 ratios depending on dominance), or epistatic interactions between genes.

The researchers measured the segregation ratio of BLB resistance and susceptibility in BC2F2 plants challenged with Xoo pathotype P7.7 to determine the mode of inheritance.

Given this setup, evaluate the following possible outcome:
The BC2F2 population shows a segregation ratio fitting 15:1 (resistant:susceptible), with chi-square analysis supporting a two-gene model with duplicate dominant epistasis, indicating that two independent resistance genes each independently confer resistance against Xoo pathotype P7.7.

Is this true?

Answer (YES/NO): NO